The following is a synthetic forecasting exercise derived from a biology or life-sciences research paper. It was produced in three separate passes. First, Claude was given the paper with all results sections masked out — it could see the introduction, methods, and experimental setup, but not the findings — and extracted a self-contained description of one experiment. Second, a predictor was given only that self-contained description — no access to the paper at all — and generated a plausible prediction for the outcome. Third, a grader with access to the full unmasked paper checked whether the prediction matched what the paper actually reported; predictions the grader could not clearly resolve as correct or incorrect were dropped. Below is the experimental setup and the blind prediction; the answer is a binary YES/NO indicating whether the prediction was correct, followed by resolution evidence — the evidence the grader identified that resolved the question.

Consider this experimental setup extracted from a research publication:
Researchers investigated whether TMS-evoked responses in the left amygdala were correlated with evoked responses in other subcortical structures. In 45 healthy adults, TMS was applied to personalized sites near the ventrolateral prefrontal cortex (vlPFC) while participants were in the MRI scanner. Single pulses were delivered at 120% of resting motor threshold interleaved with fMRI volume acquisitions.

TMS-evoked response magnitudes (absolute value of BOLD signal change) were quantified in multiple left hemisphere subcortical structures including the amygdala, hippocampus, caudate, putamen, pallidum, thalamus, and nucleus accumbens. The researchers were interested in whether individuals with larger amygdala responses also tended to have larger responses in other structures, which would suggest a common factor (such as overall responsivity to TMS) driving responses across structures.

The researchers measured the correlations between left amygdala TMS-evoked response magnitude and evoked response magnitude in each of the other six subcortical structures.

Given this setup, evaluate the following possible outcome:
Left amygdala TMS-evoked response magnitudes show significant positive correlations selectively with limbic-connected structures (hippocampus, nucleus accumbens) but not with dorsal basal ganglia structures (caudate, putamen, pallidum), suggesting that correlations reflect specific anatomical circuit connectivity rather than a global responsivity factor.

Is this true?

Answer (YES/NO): NO